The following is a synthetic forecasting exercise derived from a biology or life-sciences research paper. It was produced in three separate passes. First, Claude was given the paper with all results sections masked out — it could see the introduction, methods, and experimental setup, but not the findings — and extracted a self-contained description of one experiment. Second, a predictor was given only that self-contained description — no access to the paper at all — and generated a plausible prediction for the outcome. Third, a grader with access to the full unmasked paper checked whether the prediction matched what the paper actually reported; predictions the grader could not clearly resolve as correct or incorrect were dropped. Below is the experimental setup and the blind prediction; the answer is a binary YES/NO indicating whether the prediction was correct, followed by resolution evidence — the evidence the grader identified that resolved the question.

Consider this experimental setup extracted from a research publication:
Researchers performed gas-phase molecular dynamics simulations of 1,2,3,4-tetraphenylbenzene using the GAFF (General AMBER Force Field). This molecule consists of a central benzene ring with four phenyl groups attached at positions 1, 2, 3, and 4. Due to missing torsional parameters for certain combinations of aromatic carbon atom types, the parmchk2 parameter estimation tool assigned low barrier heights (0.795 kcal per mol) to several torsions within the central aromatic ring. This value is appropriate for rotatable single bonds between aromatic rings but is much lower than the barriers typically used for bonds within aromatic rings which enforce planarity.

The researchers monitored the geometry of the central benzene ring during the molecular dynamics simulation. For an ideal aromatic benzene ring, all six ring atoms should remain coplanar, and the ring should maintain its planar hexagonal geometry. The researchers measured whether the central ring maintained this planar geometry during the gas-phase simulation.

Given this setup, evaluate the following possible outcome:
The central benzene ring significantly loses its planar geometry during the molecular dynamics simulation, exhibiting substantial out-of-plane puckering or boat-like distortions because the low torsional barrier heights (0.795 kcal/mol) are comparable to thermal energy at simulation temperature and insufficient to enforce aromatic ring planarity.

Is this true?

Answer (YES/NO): YES